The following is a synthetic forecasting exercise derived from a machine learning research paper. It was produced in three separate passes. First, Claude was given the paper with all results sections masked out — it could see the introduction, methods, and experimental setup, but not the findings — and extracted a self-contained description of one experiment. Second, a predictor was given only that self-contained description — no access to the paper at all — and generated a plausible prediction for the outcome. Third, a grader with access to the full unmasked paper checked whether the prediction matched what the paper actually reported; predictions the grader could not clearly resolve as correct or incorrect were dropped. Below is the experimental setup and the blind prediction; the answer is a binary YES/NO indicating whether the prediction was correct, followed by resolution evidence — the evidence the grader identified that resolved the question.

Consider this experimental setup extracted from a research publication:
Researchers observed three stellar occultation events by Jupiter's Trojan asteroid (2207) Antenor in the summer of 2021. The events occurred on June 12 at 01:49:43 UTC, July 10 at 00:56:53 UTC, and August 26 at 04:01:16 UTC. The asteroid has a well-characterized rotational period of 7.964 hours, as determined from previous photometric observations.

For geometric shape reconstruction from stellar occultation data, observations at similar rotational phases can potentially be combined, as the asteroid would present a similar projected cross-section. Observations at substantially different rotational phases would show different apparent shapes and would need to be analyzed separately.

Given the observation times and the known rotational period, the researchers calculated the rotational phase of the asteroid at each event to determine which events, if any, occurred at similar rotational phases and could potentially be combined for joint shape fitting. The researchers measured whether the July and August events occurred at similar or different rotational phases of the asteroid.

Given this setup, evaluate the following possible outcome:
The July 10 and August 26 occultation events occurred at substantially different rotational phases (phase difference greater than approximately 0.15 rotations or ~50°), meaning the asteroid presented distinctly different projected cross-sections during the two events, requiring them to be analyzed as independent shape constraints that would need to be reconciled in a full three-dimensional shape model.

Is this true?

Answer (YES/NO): NO